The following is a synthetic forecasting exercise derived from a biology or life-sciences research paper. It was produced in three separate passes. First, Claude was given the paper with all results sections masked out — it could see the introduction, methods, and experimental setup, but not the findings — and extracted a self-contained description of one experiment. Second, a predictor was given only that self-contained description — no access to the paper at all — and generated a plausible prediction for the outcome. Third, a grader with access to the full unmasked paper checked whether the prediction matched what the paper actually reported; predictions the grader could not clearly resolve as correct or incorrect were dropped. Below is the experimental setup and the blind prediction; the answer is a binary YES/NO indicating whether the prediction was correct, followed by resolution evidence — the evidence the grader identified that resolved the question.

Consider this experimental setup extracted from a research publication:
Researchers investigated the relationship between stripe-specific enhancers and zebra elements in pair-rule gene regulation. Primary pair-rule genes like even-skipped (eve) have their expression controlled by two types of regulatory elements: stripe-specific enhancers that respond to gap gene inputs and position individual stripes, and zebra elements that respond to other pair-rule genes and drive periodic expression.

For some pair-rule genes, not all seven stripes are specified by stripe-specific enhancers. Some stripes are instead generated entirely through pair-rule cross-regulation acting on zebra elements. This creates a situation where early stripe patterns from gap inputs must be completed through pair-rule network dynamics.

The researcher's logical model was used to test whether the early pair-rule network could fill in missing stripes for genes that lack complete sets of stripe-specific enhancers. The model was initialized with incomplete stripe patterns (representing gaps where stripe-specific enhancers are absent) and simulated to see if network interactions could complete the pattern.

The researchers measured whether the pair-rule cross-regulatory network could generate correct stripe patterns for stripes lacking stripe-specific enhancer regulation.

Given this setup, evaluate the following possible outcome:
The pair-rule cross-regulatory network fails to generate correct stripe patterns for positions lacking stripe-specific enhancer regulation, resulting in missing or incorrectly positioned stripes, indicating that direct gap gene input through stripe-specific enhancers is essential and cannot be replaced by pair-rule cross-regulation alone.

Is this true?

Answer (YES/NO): NO